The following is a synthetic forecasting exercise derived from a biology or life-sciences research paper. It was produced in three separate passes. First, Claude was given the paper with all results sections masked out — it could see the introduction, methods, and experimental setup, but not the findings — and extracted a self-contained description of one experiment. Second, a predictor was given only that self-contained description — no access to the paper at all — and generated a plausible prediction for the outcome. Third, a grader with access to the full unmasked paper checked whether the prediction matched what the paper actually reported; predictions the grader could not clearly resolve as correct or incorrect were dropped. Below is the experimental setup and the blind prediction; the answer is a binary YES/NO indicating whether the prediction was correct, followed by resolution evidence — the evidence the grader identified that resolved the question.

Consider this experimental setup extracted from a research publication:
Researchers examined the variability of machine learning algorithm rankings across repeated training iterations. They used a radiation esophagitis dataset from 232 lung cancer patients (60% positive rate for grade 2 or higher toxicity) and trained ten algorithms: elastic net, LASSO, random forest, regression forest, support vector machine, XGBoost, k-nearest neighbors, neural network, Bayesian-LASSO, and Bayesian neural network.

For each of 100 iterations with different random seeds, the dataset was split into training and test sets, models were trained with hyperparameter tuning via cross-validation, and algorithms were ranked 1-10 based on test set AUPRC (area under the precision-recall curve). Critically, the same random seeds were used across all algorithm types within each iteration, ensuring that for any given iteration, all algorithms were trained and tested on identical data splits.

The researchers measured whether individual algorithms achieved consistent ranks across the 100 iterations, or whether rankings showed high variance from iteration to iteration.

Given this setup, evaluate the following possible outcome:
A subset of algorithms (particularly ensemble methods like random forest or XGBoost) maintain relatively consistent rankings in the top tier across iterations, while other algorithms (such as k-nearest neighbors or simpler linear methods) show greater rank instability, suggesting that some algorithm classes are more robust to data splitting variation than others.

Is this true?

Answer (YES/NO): NO